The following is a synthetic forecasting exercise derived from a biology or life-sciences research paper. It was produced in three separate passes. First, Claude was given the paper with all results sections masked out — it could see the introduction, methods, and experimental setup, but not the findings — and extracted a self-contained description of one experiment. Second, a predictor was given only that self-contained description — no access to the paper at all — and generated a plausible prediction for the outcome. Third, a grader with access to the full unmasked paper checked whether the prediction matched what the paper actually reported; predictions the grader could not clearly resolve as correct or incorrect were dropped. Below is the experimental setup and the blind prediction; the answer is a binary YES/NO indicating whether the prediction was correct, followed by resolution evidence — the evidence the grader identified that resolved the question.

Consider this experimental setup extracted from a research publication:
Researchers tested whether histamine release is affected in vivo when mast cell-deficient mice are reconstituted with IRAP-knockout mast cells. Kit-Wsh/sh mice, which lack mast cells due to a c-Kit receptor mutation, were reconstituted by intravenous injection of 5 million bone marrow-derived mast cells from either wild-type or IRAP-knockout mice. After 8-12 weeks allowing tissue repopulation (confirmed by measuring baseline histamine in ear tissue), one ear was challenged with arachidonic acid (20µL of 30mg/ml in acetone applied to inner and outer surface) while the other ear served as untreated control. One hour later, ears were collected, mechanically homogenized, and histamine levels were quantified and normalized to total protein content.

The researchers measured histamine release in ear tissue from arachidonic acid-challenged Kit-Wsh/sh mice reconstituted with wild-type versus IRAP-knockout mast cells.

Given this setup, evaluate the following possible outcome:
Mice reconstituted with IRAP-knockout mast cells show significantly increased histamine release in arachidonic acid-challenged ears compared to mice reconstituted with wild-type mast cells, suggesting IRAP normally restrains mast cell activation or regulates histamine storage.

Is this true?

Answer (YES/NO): YES